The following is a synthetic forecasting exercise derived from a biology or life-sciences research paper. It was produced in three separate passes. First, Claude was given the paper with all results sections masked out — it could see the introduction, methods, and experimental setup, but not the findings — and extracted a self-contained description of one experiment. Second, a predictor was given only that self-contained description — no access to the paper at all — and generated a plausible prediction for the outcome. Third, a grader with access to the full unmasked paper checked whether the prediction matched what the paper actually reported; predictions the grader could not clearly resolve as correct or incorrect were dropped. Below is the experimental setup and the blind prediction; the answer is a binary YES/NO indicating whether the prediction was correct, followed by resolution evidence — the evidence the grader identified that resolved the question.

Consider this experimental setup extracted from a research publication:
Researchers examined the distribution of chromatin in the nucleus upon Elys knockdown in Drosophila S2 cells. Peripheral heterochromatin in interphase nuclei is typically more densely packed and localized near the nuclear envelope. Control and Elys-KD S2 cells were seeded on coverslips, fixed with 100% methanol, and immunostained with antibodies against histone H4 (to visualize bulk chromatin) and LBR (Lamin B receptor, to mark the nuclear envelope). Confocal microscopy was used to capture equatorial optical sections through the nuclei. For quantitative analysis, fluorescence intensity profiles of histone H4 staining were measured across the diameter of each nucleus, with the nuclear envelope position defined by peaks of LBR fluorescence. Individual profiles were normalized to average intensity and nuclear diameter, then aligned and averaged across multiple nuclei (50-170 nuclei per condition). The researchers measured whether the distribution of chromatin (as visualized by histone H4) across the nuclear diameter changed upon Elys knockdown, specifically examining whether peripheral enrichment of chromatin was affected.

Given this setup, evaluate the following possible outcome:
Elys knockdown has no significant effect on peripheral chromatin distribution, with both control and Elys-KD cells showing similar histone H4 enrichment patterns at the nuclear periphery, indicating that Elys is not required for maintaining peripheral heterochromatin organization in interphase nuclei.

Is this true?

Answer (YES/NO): NO